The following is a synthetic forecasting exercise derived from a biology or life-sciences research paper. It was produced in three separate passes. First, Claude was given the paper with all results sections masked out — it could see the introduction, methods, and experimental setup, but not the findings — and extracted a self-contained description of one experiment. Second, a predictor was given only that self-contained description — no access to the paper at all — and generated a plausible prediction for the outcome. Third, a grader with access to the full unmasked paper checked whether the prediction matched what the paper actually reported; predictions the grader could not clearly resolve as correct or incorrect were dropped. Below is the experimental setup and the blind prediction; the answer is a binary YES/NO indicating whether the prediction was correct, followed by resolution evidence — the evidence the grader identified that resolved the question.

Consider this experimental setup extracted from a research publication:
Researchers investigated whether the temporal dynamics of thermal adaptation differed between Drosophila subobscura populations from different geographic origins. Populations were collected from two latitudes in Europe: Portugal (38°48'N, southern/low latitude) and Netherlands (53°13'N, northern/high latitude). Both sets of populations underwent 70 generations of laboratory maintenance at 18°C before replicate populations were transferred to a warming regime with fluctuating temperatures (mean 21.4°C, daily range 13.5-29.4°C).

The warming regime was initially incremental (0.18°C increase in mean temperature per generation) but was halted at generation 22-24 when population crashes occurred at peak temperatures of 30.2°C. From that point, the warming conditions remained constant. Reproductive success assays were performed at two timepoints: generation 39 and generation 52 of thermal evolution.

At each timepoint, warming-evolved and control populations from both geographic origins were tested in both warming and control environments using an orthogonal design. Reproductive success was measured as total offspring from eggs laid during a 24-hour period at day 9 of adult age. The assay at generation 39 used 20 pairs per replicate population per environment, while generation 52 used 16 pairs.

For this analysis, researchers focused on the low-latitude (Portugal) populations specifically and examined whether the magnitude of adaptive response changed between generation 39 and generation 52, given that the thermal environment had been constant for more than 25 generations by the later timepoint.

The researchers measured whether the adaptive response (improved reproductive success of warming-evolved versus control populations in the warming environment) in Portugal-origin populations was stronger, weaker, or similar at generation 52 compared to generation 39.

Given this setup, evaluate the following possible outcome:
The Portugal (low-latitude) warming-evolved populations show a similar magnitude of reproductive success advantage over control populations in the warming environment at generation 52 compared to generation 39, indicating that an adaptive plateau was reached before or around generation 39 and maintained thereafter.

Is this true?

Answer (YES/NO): NO